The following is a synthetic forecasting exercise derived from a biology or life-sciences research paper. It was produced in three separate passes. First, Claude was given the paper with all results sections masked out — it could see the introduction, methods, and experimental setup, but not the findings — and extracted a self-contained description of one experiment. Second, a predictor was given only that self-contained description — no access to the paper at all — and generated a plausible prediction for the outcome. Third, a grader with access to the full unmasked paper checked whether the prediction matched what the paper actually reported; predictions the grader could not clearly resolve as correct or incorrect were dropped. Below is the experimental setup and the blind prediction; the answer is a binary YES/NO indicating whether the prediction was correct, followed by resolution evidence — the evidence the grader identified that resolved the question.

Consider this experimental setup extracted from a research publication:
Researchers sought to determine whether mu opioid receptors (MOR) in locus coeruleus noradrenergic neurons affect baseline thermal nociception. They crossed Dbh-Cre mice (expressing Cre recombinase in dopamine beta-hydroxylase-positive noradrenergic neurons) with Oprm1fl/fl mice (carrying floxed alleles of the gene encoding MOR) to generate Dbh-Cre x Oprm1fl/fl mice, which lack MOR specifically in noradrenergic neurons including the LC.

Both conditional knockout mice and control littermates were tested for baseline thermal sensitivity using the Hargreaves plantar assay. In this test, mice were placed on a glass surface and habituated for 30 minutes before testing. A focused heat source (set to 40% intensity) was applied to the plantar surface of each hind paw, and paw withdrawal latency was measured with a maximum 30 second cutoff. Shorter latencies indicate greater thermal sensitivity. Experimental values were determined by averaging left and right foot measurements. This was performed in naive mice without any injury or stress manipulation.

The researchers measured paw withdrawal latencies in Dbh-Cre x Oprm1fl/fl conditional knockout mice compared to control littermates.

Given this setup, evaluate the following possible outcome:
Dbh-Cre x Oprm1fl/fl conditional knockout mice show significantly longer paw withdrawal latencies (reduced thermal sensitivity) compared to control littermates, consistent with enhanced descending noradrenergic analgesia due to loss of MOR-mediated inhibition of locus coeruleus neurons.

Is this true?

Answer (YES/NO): NO